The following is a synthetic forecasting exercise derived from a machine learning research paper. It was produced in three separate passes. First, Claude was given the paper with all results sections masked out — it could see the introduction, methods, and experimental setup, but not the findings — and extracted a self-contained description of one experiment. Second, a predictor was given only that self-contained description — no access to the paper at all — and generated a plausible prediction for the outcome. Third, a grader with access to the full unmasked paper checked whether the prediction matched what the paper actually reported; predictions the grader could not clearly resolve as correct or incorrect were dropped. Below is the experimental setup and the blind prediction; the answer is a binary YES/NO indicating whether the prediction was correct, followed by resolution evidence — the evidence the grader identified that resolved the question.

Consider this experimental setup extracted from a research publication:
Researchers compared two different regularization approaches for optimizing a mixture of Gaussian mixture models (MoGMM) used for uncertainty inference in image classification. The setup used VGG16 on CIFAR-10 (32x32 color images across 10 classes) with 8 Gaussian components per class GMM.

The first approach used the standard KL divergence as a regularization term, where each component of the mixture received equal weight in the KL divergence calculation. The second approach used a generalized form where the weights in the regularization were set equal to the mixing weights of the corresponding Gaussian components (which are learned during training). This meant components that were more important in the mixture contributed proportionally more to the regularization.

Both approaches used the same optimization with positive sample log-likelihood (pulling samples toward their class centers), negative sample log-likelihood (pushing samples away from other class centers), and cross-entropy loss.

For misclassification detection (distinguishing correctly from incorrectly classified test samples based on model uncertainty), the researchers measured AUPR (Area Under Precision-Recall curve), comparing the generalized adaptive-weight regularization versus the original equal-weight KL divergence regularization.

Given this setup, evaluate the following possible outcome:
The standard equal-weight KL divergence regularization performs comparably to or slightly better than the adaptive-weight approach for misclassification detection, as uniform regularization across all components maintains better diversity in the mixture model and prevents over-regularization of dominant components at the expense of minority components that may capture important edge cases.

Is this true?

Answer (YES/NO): NO